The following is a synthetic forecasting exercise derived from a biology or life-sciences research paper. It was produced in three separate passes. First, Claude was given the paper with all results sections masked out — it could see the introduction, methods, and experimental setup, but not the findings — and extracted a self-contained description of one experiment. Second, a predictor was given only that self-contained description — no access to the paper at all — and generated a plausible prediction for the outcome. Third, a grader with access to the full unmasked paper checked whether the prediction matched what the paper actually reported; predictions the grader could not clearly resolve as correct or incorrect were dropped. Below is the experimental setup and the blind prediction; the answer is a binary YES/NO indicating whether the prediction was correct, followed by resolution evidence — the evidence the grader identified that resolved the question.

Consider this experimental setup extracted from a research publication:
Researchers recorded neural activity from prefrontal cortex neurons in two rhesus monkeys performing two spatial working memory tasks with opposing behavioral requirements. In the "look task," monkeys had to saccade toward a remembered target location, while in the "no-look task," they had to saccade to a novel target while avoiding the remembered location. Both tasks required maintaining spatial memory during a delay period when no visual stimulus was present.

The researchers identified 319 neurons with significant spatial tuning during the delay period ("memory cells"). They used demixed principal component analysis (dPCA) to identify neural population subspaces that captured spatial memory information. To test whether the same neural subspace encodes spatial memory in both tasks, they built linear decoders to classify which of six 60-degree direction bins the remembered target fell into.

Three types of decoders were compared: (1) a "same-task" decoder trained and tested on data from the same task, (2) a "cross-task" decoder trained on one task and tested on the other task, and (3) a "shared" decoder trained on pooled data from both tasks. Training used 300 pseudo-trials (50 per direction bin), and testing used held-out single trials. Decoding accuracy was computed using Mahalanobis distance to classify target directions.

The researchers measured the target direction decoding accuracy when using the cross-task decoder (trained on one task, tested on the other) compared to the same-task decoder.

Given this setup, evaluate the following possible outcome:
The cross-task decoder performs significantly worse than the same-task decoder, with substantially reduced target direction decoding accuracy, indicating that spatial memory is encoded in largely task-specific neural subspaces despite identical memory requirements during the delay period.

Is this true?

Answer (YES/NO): NO